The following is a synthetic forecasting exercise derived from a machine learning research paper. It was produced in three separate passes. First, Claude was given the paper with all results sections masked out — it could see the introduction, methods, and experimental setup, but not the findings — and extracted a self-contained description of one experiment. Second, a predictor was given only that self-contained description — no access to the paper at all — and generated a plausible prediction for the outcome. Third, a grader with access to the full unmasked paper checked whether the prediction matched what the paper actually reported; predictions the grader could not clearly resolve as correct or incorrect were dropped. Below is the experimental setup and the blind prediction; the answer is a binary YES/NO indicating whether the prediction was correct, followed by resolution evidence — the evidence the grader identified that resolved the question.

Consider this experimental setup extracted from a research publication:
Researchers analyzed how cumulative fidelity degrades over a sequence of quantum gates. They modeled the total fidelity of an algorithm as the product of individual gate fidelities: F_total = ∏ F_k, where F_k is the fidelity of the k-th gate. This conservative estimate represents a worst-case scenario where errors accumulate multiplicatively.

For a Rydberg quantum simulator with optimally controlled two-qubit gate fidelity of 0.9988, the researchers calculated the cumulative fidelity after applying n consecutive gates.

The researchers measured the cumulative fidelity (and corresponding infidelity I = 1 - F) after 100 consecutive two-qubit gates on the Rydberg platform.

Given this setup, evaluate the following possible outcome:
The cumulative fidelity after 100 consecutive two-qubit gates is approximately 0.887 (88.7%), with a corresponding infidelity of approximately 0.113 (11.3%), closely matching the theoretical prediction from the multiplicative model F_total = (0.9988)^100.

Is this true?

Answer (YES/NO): YES